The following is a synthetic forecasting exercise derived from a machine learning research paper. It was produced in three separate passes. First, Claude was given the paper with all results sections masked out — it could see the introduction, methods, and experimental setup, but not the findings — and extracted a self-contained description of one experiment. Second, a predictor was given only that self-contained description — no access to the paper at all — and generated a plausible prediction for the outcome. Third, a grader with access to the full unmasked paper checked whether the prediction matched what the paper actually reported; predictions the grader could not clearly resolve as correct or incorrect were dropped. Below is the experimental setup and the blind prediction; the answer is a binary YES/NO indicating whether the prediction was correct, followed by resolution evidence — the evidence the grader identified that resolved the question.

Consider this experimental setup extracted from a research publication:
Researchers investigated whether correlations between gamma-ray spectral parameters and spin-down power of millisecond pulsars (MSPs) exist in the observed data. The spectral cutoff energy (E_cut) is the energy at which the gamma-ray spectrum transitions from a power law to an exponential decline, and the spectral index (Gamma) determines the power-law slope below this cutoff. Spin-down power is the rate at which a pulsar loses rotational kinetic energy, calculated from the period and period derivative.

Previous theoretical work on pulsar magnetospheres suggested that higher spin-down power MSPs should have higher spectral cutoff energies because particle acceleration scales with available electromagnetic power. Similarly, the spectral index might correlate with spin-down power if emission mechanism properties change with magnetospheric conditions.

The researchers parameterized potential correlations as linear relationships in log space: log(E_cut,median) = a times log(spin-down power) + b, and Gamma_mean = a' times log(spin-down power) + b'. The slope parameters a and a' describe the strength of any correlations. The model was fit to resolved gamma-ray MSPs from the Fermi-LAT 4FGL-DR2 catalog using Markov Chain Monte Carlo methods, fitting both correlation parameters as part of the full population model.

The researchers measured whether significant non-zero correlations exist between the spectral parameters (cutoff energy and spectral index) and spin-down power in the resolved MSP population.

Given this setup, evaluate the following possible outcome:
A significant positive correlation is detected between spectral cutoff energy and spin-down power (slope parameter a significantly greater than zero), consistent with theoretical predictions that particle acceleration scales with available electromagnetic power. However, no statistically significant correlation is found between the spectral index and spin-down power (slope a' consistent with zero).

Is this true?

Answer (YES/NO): NO